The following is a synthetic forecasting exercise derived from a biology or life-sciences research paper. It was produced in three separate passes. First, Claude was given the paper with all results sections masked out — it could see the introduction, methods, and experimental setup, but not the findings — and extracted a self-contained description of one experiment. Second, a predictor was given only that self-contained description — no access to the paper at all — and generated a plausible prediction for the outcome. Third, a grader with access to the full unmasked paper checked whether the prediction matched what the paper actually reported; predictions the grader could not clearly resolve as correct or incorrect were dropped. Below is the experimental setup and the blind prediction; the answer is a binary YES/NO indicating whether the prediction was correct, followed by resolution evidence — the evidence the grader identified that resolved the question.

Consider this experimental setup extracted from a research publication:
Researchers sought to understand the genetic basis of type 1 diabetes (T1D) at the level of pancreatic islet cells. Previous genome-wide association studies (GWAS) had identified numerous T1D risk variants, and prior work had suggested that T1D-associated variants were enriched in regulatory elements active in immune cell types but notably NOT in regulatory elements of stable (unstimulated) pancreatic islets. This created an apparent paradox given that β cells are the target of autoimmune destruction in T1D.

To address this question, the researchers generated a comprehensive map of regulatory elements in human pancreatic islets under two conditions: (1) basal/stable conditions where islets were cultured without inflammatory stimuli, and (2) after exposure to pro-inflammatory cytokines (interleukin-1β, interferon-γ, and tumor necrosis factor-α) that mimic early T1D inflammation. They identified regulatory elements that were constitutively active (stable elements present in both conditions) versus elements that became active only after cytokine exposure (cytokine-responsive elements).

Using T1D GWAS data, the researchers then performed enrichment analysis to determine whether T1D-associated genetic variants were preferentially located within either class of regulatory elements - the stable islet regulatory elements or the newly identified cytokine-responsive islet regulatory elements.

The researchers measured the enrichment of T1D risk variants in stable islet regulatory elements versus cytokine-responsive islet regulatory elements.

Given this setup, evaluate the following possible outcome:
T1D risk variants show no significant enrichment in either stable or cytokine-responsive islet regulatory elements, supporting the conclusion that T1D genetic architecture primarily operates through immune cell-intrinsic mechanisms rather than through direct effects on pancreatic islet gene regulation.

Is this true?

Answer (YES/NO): NO